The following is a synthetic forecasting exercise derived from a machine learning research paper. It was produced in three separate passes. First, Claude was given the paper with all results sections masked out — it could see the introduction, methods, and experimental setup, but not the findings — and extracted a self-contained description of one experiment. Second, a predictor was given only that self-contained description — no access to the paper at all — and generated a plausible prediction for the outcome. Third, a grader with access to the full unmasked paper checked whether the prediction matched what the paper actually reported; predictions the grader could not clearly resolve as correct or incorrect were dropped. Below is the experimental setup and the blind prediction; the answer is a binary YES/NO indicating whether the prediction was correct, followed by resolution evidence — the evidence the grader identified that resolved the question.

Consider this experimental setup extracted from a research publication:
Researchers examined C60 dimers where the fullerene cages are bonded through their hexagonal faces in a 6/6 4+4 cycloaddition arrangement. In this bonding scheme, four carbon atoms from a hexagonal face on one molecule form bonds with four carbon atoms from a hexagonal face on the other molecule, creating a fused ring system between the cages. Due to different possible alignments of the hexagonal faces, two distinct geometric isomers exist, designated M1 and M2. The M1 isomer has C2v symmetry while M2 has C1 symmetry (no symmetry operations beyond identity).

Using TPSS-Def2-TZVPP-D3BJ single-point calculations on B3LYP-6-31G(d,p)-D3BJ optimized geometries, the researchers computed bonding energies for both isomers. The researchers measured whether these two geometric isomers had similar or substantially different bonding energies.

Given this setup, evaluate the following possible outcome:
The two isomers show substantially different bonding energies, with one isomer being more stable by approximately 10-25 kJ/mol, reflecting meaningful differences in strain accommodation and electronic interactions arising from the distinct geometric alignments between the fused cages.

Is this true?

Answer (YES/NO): NO